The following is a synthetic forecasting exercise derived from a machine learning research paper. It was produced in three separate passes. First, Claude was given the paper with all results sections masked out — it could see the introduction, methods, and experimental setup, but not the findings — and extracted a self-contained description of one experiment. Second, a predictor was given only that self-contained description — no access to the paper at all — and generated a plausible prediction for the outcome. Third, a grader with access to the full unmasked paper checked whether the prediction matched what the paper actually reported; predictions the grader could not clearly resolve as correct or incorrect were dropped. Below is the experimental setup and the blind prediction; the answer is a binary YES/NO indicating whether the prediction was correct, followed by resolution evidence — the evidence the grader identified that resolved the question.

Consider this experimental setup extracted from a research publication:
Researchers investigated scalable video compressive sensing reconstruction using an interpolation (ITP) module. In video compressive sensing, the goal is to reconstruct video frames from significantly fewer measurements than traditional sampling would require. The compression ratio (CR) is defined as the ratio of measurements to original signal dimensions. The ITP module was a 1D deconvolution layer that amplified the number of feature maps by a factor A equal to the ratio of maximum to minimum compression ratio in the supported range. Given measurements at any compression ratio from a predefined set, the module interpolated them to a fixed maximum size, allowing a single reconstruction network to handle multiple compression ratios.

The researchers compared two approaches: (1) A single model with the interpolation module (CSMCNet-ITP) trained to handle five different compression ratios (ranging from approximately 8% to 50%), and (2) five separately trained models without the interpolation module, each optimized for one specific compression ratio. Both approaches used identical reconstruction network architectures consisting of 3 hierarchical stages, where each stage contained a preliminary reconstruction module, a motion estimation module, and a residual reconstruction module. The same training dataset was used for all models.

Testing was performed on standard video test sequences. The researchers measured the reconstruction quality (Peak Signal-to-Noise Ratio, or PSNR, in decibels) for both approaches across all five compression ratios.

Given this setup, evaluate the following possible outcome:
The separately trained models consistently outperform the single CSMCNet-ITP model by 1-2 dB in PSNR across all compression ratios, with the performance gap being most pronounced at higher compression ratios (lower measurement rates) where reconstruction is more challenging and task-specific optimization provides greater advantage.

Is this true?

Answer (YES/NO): NO